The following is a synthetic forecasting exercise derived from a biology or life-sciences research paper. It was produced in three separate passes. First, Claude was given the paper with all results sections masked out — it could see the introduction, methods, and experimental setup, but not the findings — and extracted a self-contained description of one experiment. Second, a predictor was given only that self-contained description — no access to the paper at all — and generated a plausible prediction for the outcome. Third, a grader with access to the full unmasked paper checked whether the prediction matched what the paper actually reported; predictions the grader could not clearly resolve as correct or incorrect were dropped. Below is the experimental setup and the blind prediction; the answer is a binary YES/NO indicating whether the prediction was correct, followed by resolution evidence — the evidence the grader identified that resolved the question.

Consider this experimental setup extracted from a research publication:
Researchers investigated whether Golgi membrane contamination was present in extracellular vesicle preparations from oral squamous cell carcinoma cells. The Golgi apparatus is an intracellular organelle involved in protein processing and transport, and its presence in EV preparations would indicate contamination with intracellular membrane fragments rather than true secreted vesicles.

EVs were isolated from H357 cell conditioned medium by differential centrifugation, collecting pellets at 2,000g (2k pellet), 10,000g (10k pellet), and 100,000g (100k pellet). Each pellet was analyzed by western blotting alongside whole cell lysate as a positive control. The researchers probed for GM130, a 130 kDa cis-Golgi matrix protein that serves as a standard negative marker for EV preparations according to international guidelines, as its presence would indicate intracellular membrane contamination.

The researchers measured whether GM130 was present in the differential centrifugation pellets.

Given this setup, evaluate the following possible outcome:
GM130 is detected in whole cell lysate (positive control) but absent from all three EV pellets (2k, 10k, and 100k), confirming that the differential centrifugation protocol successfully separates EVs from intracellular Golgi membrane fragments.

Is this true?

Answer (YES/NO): YES